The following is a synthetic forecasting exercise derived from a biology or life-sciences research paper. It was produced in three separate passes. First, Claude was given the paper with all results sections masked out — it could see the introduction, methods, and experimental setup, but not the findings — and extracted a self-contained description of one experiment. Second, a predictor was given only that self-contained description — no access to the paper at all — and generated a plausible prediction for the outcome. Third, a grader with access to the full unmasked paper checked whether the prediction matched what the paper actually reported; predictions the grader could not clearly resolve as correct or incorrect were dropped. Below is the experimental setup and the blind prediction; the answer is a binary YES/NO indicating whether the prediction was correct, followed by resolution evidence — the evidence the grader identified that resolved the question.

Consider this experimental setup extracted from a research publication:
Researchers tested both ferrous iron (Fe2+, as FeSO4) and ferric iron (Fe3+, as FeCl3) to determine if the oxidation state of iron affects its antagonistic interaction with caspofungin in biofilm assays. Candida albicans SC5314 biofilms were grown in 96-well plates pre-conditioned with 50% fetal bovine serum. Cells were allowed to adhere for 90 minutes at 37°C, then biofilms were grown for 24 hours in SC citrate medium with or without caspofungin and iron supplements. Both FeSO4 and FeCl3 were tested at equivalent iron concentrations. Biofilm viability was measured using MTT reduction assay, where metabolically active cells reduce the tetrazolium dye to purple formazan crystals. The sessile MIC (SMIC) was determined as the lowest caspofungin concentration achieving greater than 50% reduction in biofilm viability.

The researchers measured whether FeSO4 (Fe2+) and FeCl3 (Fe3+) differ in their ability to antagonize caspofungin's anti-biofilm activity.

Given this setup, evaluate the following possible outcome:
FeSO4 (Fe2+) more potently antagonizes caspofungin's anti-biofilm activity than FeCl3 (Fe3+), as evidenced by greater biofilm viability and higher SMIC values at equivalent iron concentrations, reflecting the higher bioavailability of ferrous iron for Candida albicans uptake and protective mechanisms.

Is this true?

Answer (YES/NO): NO